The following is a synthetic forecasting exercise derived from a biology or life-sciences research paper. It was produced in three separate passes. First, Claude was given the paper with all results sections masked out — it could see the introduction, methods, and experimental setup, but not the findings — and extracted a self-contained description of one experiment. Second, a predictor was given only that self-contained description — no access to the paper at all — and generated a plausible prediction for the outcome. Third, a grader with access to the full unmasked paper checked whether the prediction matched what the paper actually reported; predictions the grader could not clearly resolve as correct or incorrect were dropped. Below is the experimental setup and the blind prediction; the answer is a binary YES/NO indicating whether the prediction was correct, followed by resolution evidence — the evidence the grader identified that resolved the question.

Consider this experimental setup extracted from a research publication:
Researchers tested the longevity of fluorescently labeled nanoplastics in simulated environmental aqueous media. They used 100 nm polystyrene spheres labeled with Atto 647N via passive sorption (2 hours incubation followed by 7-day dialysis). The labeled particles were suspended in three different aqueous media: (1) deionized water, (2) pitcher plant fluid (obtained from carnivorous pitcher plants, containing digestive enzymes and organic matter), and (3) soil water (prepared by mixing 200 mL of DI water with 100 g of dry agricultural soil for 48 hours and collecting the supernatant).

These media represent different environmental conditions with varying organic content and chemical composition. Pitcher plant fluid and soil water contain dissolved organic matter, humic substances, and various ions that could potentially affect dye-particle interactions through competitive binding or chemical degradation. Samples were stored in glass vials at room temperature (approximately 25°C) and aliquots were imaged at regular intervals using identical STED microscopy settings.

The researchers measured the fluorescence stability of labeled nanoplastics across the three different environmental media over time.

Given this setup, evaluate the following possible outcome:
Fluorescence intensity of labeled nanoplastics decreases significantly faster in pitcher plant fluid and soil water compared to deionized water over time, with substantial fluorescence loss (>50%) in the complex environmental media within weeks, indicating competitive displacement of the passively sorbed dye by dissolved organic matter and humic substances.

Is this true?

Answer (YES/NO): NO